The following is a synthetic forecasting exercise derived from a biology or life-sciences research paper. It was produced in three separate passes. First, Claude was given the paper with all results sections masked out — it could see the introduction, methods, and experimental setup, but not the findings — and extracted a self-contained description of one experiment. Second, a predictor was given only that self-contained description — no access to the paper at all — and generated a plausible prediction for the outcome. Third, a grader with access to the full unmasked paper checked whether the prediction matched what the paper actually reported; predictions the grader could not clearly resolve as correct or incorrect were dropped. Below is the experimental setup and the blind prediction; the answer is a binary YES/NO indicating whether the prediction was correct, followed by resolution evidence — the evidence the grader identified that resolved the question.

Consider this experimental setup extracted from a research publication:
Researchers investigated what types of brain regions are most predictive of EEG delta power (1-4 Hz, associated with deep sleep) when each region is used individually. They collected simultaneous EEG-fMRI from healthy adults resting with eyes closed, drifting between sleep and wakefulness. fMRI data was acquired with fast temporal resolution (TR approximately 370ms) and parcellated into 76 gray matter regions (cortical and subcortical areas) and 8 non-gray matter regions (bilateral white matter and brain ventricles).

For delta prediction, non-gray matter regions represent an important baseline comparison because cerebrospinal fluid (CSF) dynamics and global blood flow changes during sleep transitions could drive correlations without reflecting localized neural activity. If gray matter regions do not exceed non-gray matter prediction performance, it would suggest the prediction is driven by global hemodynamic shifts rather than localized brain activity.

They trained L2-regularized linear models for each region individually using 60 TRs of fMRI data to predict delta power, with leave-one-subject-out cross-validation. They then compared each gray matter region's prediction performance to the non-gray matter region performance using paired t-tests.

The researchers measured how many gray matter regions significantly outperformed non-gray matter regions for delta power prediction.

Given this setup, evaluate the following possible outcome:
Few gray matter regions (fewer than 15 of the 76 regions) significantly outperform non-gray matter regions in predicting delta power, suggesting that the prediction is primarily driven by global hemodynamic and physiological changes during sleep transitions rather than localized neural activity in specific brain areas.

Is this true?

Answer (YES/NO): YES